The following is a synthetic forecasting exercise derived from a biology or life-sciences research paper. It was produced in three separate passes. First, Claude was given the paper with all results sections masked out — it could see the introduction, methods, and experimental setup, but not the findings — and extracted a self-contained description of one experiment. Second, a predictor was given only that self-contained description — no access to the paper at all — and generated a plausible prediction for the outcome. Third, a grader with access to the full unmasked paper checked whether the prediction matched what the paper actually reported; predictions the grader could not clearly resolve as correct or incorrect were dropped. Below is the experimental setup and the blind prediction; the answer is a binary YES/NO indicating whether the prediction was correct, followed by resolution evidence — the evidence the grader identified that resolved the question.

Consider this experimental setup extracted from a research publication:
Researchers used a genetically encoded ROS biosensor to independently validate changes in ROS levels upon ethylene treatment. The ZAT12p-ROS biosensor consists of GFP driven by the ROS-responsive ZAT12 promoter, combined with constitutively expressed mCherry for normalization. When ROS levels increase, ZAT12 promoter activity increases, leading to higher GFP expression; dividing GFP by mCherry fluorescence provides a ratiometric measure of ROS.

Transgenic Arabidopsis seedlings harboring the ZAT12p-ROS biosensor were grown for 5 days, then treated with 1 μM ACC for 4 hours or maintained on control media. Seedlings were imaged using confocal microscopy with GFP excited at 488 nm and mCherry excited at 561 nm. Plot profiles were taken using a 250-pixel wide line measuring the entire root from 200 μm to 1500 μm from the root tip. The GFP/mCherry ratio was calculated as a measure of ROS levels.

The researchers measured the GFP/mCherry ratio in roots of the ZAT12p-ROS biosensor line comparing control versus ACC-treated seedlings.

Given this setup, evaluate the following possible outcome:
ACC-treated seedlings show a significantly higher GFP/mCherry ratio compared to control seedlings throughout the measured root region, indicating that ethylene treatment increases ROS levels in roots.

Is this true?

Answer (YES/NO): NO